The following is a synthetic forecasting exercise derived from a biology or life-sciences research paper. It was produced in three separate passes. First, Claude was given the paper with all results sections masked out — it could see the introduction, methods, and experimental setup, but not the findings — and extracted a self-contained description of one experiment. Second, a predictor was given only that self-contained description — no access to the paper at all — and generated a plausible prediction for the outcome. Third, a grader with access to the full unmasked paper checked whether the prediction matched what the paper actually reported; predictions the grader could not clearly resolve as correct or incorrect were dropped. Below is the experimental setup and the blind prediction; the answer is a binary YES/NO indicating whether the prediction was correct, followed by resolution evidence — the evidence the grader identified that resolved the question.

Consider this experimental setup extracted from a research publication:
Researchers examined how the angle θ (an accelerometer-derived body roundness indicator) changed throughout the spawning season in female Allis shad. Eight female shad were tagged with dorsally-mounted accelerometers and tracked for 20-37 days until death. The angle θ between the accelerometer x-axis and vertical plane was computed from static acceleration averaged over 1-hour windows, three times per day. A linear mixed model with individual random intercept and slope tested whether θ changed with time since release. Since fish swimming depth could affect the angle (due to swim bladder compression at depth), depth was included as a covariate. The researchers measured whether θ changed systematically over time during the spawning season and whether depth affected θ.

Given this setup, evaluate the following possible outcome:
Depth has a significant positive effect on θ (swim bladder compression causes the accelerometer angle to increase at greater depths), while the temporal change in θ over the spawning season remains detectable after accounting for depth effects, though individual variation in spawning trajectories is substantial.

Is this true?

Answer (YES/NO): NO